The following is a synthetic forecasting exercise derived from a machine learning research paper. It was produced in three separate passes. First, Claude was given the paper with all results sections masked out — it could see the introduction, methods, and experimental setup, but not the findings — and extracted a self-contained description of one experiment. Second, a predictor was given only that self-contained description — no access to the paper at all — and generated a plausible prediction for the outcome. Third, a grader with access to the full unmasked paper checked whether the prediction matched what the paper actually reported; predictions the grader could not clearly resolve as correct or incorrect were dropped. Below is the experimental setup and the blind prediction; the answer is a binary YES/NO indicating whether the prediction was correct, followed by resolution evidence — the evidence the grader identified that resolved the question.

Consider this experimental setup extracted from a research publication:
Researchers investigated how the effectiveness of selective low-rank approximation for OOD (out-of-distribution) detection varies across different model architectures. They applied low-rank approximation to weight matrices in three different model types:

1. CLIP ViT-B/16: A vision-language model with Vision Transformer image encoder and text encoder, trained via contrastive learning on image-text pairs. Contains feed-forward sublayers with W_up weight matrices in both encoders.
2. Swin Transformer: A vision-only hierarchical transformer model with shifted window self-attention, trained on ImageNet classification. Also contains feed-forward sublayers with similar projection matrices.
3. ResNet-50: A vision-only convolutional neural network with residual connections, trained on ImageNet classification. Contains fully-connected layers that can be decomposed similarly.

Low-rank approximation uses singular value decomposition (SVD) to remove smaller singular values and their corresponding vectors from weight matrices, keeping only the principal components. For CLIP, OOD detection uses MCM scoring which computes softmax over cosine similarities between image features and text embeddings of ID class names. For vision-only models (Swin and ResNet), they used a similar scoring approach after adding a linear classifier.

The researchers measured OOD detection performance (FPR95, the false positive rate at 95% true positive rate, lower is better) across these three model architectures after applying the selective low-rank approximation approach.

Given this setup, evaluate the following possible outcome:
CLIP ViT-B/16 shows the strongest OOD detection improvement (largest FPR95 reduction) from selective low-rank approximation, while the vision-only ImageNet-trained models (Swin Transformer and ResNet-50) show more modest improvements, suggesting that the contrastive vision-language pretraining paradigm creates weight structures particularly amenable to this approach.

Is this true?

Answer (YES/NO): NO